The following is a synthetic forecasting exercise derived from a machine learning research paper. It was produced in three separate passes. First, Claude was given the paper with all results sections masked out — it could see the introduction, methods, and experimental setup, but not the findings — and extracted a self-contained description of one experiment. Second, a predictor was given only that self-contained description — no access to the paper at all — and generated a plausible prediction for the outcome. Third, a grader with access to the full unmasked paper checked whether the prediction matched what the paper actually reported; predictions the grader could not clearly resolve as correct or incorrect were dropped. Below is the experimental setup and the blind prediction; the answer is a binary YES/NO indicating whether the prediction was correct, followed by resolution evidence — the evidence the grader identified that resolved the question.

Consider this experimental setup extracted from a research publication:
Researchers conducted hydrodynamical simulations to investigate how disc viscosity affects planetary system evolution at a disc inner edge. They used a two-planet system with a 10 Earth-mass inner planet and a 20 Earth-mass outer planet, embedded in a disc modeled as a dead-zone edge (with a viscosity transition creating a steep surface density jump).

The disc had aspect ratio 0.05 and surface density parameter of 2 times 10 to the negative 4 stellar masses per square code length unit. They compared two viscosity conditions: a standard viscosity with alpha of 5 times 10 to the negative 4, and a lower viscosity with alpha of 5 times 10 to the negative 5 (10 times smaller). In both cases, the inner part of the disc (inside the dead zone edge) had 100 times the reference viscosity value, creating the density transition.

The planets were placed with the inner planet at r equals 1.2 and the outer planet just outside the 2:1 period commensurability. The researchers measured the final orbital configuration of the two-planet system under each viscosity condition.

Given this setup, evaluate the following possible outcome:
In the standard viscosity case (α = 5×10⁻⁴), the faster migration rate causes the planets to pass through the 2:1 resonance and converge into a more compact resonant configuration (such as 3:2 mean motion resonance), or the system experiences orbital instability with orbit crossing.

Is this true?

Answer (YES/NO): YES